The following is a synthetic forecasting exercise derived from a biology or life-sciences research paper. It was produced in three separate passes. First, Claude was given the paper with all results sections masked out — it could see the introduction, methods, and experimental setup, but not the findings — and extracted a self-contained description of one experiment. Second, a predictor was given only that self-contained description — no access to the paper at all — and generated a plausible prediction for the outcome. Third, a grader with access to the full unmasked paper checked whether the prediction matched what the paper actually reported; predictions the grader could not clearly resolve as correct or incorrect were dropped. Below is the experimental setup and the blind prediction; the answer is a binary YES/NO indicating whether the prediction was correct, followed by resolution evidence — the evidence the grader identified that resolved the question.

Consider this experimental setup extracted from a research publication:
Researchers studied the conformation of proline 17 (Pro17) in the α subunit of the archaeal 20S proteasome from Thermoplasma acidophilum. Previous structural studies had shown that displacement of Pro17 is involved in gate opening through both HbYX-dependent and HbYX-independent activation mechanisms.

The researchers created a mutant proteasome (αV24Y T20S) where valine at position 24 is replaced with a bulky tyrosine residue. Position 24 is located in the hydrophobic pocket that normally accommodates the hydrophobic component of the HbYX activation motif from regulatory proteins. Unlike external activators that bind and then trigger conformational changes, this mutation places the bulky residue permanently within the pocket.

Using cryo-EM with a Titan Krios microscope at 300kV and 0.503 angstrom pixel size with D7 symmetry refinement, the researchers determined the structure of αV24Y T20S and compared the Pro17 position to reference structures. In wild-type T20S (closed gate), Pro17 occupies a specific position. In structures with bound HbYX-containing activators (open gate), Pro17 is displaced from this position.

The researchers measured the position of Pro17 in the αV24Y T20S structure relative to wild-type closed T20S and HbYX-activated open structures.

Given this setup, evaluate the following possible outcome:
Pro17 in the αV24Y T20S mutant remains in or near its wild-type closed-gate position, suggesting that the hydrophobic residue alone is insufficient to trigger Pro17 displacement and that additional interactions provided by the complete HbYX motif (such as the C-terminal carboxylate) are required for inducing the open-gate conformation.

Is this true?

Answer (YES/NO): NO